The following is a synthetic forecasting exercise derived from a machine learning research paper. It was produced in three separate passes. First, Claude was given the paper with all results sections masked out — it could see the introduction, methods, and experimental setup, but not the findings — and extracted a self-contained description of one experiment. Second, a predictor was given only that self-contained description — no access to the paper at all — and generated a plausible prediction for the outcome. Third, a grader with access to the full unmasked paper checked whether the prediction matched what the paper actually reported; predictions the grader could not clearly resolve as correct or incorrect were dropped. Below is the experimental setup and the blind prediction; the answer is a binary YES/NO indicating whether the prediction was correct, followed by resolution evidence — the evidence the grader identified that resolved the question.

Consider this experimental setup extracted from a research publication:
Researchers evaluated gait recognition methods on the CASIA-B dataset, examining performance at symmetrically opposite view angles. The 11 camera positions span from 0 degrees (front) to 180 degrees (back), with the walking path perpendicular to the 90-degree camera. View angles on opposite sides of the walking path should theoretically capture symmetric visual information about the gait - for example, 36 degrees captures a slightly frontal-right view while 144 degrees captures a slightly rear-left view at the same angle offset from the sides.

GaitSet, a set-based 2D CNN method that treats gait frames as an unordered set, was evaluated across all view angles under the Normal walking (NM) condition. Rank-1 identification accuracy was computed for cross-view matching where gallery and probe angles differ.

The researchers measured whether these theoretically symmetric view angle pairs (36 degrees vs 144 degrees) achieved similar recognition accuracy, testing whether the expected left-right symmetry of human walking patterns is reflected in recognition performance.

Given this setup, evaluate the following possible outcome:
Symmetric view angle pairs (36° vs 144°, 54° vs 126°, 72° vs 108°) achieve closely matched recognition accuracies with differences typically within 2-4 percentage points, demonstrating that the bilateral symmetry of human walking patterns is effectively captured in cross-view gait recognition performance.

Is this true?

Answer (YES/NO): NO